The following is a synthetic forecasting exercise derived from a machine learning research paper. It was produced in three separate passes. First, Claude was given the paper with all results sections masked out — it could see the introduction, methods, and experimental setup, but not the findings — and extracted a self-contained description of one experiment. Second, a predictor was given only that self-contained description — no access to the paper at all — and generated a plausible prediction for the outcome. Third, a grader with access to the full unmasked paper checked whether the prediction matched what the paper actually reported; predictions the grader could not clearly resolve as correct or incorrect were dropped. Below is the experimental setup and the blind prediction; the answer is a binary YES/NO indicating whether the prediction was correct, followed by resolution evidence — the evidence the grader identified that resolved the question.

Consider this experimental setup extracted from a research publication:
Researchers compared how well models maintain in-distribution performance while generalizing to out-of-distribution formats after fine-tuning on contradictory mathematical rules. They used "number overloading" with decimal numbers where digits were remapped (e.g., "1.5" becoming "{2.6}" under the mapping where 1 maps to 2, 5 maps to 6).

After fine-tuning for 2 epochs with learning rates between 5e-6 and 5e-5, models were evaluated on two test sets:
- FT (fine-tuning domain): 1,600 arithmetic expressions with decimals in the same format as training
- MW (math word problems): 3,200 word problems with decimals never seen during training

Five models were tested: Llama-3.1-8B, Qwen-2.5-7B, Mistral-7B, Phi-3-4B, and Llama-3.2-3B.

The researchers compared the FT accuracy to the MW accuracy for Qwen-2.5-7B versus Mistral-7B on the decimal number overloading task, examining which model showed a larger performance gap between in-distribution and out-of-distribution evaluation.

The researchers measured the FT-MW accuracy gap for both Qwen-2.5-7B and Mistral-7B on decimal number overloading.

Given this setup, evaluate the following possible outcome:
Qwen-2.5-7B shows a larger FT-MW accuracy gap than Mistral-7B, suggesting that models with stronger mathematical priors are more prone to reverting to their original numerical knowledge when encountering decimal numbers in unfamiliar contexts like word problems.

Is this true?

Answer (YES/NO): YES